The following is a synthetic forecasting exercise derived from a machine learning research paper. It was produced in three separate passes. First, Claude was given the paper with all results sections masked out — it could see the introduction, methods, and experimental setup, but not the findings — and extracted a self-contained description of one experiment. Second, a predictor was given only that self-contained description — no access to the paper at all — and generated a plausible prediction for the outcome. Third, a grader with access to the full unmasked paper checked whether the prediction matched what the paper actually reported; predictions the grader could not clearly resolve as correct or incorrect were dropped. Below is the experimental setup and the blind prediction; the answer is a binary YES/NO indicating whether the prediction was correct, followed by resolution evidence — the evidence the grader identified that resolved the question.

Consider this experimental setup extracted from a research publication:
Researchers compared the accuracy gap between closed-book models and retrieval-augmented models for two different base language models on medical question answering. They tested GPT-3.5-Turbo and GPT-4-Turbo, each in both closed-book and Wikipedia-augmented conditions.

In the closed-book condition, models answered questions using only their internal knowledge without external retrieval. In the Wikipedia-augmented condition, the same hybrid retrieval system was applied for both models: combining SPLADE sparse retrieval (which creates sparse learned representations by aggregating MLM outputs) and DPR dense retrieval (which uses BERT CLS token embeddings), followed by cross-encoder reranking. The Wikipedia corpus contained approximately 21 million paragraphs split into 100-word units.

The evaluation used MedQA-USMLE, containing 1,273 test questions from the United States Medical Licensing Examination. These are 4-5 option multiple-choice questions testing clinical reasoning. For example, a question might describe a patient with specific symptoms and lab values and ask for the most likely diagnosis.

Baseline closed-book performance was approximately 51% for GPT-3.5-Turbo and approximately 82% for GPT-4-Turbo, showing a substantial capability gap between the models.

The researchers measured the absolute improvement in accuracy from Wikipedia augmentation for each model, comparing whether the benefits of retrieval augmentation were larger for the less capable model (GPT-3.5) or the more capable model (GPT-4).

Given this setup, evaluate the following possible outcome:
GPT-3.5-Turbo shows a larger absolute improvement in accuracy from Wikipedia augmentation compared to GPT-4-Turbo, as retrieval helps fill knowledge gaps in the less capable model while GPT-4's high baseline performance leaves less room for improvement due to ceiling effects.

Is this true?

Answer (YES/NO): YES